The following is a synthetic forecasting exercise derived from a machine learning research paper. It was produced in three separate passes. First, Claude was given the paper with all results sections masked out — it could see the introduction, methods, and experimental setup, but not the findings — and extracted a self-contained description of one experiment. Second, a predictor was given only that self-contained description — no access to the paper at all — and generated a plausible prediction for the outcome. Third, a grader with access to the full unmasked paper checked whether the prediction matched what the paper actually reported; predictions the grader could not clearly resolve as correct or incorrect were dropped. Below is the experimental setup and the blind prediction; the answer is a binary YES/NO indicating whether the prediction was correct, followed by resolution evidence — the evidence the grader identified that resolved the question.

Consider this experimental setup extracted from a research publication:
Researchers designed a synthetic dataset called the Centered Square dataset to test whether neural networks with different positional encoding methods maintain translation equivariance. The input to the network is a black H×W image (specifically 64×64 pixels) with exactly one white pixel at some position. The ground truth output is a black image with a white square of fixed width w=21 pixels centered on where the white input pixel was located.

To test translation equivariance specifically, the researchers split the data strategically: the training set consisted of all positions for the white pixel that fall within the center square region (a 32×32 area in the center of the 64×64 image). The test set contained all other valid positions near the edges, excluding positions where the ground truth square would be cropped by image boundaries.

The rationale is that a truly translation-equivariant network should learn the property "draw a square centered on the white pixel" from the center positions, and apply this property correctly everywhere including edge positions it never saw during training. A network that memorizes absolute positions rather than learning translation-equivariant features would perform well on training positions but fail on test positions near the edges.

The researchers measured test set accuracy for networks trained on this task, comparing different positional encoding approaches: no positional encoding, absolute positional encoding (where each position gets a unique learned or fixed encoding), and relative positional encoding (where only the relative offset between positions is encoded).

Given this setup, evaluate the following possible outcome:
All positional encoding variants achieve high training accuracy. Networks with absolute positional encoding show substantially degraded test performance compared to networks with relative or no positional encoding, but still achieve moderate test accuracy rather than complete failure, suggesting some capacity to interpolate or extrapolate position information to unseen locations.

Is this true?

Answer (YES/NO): NO